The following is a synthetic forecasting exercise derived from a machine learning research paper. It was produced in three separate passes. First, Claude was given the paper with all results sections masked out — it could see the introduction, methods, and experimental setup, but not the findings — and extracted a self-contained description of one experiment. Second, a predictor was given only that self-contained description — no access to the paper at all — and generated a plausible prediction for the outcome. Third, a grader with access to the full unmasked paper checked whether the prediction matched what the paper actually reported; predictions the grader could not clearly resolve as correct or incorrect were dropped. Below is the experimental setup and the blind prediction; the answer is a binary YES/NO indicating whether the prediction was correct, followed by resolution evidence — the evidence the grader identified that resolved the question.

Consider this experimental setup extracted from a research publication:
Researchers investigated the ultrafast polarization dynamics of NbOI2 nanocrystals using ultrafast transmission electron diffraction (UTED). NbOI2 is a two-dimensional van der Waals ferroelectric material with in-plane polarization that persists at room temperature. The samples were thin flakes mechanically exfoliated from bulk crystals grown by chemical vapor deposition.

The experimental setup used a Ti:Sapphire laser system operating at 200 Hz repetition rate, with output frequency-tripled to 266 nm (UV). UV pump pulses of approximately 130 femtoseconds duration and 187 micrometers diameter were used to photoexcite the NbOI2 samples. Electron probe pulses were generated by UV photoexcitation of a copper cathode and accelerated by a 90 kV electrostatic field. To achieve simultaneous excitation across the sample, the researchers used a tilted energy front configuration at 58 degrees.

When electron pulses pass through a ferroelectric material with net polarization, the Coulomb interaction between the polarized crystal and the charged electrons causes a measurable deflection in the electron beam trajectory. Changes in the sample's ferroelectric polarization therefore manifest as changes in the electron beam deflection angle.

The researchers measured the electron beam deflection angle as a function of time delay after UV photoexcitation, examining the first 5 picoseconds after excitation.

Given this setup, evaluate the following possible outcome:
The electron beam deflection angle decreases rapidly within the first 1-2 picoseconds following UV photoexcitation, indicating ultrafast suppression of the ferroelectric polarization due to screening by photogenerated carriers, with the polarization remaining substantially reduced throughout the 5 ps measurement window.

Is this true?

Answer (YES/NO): NO